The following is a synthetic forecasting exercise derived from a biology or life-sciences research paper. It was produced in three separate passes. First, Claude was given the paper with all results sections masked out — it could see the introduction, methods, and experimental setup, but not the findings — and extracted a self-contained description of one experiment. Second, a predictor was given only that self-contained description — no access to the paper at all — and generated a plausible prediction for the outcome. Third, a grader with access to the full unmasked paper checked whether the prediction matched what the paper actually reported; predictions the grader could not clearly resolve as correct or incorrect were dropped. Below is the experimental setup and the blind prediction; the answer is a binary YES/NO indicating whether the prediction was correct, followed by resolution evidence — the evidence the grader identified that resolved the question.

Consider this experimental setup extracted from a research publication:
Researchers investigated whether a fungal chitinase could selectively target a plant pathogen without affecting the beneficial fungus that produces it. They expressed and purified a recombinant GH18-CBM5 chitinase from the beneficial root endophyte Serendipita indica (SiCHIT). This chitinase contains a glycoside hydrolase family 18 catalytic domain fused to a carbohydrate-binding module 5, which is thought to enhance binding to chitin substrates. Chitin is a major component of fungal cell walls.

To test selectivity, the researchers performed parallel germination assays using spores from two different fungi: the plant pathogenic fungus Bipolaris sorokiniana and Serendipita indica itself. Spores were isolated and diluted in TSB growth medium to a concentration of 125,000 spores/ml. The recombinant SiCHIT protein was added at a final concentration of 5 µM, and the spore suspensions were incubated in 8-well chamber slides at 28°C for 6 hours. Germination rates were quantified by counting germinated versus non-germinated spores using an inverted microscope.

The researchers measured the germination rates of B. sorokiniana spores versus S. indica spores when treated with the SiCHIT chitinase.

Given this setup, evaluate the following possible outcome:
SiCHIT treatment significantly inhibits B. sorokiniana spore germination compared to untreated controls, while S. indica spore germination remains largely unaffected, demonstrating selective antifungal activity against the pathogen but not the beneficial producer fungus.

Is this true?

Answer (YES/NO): YES